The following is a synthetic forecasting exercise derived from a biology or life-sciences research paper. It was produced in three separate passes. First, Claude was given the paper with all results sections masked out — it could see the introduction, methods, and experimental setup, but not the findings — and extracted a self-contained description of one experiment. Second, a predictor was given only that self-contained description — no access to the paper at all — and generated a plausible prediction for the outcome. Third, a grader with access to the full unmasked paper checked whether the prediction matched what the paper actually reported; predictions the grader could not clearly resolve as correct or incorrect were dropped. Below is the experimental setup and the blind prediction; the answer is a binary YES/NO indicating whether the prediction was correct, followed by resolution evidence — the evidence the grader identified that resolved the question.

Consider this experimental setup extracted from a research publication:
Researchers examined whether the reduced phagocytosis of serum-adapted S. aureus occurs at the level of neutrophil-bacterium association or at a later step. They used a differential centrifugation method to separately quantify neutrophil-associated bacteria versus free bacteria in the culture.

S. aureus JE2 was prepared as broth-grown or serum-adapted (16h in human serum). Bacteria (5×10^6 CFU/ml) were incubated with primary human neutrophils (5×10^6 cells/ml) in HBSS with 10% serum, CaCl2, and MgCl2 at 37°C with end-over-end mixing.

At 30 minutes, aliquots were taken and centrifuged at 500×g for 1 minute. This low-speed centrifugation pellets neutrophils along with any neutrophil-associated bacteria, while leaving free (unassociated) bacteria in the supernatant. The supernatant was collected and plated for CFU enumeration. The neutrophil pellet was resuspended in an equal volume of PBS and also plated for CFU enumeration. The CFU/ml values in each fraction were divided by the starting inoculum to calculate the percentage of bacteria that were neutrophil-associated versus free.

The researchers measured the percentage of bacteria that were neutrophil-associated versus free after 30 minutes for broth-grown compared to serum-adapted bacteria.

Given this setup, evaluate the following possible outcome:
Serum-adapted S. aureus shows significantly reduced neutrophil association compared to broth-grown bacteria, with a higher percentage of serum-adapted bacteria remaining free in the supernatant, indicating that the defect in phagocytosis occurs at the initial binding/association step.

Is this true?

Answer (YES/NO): YES